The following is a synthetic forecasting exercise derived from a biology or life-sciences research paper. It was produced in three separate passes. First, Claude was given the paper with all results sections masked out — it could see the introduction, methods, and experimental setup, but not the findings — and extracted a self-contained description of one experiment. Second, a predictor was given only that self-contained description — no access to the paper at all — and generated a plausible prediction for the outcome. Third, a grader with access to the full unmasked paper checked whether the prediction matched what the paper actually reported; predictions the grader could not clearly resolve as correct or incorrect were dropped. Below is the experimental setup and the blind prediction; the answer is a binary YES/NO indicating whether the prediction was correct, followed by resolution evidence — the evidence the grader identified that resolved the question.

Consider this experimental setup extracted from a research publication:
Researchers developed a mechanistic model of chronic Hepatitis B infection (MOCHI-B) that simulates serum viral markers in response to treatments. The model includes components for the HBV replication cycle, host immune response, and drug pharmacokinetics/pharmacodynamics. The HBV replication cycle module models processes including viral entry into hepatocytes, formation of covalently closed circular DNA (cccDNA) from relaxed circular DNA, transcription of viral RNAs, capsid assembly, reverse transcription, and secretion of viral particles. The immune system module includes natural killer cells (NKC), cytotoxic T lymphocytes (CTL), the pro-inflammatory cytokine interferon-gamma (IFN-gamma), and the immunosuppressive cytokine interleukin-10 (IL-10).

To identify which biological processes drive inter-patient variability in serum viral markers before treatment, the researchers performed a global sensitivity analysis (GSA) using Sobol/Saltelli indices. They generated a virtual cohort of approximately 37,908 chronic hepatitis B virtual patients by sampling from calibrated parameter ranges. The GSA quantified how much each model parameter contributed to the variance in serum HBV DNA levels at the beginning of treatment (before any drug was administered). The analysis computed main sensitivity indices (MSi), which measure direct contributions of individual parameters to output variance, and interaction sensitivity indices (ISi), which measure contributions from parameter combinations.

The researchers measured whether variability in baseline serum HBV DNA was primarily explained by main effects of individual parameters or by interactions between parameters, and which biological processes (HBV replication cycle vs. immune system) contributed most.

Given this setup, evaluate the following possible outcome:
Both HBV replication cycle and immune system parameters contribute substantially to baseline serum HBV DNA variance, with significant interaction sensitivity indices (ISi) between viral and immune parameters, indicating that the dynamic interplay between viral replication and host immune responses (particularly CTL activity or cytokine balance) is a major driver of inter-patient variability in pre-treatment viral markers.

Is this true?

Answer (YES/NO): NO